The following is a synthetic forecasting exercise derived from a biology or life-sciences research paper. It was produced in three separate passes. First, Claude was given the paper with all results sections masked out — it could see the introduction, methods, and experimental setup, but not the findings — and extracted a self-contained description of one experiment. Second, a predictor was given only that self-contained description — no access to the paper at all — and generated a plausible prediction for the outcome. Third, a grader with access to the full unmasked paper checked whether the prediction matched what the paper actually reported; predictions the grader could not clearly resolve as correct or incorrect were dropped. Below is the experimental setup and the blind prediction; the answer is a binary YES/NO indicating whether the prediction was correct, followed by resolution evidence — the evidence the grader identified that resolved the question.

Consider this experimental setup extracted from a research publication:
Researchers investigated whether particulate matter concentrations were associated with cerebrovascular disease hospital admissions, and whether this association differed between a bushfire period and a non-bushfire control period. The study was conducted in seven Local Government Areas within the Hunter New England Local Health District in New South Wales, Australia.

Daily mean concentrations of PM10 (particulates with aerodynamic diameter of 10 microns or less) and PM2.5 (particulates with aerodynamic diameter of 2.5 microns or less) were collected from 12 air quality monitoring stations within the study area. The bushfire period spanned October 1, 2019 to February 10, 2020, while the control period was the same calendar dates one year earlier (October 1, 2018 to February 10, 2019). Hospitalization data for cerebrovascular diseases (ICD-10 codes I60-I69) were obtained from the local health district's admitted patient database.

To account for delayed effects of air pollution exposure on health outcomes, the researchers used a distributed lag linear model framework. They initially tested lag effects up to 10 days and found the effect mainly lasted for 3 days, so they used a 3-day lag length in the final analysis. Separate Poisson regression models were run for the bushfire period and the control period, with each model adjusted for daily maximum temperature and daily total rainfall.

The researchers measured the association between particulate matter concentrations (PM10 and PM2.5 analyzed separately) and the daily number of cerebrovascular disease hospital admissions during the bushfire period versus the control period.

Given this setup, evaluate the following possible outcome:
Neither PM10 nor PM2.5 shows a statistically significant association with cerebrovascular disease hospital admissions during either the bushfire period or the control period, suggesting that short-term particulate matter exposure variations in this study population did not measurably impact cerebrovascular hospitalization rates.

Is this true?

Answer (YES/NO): NO